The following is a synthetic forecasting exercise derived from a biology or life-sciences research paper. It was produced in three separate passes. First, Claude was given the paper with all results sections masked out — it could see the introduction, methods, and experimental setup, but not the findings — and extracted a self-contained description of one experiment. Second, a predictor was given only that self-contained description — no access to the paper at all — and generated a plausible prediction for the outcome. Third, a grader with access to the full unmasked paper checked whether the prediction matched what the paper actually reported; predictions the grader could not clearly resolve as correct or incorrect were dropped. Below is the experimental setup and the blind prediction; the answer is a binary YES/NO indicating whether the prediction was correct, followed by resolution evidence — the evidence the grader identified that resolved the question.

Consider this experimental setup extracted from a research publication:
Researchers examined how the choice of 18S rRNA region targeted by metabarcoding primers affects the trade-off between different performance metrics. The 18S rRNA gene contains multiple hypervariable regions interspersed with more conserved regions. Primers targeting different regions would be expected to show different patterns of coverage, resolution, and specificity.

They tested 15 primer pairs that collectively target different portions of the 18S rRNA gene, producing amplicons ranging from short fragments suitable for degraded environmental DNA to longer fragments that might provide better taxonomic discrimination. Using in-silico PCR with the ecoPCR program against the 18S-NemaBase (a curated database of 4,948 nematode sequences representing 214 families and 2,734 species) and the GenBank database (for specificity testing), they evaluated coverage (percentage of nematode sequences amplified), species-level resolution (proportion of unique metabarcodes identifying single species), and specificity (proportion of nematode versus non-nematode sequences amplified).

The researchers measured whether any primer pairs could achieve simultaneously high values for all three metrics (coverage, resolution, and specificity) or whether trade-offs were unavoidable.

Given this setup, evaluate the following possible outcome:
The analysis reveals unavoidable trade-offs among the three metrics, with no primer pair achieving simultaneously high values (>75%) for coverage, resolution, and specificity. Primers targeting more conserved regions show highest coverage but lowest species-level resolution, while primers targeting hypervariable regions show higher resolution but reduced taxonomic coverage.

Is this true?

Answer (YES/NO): YES